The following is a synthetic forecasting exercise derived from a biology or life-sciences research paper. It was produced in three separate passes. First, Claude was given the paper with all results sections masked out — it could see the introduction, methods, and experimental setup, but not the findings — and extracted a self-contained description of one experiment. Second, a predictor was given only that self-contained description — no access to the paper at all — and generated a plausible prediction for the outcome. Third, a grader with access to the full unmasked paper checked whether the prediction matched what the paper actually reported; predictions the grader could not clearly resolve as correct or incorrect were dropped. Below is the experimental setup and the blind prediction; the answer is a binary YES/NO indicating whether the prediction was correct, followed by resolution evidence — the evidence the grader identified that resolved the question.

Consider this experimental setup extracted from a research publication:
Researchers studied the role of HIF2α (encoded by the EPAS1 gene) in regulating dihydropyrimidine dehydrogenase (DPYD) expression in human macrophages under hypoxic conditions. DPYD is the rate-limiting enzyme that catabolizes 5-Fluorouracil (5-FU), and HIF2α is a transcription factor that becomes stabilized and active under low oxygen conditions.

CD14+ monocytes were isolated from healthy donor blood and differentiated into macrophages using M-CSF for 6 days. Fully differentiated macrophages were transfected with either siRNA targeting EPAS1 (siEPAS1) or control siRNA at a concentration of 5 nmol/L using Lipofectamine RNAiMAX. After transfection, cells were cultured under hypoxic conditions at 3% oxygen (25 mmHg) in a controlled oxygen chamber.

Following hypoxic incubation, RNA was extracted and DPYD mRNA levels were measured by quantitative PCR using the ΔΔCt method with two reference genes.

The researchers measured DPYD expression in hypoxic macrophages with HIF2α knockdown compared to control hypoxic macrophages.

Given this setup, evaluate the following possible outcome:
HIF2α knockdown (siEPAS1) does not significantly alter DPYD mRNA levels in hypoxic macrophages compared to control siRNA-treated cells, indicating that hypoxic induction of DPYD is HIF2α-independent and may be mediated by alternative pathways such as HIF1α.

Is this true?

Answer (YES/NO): NO